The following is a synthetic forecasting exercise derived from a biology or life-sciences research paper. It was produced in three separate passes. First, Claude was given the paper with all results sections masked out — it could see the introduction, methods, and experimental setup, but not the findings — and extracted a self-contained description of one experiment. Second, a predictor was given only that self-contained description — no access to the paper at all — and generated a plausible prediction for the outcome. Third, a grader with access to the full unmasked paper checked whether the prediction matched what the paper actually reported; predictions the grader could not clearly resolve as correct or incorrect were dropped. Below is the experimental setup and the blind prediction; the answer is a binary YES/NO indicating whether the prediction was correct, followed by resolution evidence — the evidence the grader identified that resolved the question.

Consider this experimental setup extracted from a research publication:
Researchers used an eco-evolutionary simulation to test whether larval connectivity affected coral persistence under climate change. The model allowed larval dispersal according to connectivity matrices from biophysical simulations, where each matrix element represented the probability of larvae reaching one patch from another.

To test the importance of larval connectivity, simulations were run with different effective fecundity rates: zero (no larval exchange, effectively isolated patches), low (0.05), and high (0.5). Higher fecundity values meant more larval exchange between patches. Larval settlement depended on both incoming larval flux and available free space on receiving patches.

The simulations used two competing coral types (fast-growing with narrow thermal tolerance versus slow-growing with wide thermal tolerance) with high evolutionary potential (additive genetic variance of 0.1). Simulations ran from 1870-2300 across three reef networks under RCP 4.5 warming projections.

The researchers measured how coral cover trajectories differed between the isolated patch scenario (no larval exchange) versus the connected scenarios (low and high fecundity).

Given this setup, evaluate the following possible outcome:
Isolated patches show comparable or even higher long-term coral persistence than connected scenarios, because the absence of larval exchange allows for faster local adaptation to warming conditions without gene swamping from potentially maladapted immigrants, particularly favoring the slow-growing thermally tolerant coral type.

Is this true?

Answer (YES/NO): NO